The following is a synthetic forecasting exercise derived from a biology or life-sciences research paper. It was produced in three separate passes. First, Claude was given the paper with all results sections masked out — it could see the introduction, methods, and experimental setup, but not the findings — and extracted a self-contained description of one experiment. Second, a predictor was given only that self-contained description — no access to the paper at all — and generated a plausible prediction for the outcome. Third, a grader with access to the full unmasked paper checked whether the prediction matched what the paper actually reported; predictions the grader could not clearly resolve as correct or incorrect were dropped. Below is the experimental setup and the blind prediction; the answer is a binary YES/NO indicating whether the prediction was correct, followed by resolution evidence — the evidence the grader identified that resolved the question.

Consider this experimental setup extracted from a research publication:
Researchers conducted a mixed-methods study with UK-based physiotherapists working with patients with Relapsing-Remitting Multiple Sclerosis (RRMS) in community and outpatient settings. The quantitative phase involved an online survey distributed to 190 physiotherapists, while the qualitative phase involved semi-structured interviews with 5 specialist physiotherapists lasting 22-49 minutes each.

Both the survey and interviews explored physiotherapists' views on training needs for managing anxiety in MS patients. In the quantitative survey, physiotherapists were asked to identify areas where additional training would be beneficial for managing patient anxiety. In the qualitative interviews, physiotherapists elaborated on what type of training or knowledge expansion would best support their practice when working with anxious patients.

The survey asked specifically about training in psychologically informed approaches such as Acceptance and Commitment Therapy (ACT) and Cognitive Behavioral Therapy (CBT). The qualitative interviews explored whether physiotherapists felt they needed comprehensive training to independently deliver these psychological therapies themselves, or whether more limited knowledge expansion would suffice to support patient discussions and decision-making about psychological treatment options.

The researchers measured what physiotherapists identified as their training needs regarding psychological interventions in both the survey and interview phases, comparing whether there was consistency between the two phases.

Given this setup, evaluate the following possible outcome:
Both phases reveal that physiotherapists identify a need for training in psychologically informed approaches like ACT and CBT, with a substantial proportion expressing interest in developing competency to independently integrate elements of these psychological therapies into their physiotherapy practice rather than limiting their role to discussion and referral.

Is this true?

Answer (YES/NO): NO